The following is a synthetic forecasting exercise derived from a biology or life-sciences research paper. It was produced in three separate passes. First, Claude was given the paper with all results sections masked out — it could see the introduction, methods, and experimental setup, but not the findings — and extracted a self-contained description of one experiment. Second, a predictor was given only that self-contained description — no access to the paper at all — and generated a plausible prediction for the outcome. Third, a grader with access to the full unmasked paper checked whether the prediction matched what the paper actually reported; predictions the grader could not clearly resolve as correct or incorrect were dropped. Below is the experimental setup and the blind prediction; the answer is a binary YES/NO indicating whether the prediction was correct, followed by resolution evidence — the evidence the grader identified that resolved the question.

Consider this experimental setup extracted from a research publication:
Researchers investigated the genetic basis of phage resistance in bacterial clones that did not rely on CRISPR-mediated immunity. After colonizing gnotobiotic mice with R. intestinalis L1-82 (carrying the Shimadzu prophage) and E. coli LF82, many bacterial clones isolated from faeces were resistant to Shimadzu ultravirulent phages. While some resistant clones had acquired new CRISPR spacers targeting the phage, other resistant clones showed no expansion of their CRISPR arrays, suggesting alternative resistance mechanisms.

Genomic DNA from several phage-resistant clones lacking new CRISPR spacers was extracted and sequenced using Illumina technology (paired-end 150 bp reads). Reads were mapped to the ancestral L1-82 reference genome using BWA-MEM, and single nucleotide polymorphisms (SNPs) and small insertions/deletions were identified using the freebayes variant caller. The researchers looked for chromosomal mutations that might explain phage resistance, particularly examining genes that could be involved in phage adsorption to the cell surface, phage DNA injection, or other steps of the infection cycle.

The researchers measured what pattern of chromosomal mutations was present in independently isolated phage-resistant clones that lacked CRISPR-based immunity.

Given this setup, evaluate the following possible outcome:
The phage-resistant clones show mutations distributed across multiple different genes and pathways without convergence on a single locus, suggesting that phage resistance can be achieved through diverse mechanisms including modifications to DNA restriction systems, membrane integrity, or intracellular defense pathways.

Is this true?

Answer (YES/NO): NO